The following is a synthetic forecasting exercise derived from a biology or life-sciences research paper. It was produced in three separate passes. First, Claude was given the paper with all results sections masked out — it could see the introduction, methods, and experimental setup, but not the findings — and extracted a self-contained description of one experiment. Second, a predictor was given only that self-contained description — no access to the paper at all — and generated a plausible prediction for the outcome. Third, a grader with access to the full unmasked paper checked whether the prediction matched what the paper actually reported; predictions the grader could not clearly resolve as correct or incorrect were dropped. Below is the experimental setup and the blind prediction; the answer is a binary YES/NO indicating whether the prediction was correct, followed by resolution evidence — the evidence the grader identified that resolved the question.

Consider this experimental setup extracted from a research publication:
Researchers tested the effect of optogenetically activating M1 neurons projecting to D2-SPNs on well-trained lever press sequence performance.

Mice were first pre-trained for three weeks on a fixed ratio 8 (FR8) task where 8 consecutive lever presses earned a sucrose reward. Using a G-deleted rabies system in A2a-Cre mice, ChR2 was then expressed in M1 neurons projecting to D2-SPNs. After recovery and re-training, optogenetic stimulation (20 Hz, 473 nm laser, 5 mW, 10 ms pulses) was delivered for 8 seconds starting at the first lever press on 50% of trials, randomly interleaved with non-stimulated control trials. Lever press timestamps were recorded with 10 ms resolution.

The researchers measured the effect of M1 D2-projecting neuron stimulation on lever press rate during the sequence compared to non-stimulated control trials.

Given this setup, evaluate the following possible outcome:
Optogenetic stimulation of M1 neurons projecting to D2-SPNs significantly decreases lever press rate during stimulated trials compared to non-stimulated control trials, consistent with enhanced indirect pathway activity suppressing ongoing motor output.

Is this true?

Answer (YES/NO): NO